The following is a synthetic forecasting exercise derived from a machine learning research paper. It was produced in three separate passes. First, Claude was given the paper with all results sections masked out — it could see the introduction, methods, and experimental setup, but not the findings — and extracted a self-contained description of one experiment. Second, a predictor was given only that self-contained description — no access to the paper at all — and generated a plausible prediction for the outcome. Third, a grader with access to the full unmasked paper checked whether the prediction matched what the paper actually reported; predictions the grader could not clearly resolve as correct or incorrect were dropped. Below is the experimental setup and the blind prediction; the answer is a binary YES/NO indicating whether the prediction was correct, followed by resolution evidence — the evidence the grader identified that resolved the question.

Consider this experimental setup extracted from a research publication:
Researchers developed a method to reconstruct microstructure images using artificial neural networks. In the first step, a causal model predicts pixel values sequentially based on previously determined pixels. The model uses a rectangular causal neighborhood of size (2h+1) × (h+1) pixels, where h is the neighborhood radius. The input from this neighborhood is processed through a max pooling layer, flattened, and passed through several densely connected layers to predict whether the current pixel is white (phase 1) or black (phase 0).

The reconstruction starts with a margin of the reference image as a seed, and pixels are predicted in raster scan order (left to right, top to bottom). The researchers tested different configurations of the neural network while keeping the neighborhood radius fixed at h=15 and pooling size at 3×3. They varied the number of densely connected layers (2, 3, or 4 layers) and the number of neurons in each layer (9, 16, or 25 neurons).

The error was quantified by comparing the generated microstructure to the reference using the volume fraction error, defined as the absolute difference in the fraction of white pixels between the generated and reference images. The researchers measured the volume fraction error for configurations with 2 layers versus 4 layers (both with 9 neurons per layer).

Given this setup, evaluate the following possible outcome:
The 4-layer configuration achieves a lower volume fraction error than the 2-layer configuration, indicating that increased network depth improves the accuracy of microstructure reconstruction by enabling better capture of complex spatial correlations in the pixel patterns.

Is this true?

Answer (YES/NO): YES